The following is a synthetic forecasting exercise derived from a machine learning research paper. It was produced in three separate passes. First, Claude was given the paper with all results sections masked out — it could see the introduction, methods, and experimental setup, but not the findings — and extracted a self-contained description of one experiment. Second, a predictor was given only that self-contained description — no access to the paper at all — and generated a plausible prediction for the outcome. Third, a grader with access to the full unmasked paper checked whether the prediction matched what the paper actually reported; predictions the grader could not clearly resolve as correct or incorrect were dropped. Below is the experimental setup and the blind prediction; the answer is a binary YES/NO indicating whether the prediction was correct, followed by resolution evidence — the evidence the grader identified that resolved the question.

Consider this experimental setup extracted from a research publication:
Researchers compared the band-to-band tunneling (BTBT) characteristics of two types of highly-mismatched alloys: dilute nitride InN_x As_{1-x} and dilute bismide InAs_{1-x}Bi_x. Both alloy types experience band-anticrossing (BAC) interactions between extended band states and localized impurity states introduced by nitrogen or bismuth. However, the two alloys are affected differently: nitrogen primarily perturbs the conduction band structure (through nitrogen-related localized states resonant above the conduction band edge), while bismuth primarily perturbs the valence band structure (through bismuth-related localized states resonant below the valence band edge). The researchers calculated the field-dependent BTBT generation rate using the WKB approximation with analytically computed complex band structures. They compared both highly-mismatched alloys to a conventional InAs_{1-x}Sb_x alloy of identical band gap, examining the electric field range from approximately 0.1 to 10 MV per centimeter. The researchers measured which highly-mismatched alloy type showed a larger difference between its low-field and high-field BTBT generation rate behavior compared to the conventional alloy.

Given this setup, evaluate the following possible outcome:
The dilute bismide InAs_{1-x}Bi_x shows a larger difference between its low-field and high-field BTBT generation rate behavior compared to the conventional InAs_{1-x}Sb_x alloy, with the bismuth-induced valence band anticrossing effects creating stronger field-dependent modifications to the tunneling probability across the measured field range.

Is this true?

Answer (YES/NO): YES